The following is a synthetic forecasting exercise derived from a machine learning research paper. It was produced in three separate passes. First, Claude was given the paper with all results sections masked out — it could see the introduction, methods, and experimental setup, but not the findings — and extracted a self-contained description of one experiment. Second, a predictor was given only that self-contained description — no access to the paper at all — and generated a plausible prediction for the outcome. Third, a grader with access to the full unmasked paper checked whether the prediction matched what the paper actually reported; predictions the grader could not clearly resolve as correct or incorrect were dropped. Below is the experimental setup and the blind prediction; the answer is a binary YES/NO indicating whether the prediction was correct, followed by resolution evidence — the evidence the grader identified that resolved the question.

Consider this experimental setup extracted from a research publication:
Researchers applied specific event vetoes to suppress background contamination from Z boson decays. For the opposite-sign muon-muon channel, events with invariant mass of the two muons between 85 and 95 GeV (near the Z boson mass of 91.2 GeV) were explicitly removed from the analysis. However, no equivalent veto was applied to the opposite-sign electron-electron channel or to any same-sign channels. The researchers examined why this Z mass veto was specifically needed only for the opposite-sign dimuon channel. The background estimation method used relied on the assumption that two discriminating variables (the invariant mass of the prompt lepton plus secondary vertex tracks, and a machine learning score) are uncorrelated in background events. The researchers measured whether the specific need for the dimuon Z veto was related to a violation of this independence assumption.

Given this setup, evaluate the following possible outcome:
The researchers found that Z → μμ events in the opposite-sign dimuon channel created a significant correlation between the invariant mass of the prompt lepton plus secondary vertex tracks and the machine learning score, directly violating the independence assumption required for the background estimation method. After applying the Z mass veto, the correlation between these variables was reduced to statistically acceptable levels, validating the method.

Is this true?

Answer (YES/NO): NO